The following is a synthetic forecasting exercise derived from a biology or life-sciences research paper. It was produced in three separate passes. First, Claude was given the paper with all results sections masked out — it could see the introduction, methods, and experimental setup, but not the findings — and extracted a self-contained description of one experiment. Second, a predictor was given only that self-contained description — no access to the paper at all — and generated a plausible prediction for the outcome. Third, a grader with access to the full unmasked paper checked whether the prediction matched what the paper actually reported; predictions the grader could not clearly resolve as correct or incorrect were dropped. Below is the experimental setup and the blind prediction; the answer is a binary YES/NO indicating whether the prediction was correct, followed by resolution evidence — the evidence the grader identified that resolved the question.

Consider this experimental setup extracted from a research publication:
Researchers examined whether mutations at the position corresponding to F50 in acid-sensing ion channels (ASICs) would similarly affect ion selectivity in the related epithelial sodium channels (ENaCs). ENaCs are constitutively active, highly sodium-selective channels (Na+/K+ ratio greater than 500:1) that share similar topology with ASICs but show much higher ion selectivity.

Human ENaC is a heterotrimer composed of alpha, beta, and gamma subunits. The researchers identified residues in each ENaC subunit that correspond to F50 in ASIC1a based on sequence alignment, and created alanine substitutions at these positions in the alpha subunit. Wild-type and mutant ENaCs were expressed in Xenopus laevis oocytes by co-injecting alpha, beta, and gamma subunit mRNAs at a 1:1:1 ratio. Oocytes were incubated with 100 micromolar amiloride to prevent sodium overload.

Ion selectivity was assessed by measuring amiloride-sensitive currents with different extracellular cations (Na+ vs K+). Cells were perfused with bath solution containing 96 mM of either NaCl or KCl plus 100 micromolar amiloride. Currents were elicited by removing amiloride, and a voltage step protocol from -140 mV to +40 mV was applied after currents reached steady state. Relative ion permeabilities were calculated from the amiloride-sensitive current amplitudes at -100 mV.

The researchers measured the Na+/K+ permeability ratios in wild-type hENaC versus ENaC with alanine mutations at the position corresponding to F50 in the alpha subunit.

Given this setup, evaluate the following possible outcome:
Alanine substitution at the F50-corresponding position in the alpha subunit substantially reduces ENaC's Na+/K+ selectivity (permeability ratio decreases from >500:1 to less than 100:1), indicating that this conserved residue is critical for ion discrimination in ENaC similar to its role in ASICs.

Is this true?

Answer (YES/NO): NO